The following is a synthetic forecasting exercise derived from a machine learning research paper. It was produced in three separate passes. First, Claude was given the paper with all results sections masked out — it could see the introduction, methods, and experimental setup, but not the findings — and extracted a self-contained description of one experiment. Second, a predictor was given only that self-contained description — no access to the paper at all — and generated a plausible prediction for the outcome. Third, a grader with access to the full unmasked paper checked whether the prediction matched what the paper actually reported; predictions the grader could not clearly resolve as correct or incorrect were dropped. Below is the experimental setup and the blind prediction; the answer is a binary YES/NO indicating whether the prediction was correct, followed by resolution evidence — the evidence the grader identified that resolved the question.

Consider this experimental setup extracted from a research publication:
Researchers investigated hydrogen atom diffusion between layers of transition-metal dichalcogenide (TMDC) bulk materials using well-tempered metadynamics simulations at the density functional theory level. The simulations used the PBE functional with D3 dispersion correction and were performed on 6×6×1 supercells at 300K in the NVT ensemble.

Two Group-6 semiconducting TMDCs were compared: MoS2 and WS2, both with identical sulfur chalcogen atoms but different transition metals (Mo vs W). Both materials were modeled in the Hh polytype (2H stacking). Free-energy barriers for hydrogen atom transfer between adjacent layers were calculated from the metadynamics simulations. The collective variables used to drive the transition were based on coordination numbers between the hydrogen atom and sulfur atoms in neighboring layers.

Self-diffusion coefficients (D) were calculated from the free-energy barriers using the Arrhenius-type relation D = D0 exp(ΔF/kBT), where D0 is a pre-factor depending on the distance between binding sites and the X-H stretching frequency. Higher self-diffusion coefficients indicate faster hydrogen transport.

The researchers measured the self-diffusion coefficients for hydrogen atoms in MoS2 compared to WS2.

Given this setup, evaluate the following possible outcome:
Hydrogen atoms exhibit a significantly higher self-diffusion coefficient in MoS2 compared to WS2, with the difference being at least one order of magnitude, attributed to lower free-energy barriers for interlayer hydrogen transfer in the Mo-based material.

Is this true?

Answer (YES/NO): NO